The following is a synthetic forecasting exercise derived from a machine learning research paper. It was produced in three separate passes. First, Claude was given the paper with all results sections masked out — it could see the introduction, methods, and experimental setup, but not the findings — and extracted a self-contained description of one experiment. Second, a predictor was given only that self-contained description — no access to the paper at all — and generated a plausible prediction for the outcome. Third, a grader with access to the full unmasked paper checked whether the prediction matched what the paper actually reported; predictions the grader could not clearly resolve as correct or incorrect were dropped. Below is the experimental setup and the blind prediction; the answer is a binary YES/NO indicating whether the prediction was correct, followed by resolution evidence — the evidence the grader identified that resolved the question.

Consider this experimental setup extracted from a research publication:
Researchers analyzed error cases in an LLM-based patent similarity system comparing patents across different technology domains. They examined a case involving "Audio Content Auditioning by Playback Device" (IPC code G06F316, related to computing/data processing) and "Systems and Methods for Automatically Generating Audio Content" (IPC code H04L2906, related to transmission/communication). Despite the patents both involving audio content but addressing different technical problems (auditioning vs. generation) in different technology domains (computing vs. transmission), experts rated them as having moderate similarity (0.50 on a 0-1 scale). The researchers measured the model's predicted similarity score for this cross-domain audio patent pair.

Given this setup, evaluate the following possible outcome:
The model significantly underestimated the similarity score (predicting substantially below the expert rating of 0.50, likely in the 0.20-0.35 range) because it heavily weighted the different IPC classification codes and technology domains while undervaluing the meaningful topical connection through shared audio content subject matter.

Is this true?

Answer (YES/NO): YES